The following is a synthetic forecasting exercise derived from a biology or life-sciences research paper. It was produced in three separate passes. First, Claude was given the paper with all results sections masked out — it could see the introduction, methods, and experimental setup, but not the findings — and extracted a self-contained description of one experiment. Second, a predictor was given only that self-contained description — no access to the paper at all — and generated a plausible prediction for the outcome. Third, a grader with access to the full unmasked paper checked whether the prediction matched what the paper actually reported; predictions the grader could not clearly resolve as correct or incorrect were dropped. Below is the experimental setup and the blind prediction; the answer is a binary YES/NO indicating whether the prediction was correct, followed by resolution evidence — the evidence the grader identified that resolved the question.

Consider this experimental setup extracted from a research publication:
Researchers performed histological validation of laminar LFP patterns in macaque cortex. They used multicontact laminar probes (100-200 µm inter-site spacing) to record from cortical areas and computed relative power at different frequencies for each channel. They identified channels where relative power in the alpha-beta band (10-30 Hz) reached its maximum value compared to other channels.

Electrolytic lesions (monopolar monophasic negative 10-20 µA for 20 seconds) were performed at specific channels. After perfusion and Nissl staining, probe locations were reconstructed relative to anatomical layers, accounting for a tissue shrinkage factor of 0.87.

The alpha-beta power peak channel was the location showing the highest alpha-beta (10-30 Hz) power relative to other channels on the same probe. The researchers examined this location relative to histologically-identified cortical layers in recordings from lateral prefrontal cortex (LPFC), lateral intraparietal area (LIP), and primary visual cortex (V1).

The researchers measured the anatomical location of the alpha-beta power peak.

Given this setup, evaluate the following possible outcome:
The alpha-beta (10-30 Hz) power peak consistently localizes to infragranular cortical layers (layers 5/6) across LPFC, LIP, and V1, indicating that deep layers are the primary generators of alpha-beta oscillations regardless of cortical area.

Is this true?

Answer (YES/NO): NO